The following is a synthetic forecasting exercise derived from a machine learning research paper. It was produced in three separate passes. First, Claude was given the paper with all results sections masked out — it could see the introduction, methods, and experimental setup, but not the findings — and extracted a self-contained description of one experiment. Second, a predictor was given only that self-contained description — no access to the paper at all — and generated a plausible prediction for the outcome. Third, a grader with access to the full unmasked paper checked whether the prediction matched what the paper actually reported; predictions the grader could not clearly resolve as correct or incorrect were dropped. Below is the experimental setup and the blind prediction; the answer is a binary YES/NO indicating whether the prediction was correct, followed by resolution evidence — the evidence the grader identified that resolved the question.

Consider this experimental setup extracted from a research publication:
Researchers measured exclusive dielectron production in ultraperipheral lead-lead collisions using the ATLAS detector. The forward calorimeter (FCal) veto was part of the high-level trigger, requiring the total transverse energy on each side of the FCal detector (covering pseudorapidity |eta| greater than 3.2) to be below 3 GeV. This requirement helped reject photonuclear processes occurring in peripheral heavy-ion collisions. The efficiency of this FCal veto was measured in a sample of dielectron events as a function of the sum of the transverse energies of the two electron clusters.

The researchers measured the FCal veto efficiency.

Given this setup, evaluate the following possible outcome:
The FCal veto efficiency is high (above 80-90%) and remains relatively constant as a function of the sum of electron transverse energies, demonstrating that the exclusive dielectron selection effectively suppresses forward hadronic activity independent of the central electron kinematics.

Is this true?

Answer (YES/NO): YES